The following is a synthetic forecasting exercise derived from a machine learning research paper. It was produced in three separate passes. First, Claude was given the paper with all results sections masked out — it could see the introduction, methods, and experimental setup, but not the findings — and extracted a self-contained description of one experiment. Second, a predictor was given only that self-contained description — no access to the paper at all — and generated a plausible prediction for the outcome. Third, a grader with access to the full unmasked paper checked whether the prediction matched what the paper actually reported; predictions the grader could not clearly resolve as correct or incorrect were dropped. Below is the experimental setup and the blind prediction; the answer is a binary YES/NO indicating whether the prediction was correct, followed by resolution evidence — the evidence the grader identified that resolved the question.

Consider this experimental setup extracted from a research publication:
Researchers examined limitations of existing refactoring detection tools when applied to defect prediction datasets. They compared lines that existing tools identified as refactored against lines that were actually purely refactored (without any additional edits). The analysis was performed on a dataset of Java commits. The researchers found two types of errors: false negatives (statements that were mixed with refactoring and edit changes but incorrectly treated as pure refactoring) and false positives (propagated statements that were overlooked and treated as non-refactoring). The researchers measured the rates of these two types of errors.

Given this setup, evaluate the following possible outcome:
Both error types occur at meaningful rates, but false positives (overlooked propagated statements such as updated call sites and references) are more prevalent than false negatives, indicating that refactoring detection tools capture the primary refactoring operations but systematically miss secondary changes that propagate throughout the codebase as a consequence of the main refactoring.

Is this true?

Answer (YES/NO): NO